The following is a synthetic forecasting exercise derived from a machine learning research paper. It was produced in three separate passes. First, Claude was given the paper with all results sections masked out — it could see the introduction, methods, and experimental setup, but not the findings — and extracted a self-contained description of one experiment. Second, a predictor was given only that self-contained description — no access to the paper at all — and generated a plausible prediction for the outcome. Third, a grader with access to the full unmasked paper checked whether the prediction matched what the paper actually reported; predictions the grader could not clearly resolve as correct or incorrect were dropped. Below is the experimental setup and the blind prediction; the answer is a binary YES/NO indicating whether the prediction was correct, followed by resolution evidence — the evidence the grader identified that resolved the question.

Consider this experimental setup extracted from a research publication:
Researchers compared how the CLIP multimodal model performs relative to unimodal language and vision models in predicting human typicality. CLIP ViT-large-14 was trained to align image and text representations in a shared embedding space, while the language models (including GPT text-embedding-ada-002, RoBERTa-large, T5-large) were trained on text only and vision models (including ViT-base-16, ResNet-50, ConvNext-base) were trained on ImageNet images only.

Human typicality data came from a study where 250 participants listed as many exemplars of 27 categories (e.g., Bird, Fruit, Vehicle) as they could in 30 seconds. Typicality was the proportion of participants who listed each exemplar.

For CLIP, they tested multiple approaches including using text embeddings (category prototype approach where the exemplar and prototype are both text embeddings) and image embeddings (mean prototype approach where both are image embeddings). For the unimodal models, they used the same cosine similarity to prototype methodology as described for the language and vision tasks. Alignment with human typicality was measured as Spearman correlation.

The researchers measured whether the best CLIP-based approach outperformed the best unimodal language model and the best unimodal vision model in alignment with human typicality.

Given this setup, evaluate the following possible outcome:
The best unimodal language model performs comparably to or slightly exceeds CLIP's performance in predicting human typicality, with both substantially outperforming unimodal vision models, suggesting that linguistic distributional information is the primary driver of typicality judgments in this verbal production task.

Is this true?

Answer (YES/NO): YES